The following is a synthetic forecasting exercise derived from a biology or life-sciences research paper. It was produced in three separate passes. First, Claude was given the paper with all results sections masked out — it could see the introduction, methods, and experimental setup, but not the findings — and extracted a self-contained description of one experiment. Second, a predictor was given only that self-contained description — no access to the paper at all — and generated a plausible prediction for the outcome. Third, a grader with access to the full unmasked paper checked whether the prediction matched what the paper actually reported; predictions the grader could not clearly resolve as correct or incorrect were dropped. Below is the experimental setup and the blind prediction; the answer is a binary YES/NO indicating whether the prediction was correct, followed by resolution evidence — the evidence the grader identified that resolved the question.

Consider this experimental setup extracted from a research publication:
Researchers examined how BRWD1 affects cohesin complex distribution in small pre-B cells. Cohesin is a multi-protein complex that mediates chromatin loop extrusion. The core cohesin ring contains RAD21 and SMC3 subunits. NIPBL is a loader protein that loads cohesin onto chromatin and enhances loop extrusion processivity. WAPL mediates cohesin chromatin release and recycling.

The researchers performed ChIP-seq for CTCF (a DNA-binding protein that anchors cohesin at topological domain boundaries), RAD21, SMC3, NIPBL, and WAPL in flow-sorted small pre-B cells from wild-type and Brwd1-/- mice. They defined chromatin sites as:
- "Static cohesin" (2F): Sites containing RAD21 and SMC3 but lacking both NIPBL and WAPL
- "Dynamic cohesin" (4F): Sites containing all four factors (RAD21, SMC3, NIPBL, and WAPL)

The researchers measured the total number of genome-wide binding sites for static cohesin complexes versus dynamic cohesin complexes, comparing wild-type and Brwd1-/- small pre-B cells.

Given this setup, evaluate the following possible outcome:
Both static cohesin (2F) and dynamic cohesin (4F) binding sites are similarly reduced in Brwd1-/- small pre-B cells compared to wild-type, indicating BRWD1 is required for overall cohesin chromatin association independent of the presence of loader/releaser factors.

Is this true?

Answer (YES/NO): NO